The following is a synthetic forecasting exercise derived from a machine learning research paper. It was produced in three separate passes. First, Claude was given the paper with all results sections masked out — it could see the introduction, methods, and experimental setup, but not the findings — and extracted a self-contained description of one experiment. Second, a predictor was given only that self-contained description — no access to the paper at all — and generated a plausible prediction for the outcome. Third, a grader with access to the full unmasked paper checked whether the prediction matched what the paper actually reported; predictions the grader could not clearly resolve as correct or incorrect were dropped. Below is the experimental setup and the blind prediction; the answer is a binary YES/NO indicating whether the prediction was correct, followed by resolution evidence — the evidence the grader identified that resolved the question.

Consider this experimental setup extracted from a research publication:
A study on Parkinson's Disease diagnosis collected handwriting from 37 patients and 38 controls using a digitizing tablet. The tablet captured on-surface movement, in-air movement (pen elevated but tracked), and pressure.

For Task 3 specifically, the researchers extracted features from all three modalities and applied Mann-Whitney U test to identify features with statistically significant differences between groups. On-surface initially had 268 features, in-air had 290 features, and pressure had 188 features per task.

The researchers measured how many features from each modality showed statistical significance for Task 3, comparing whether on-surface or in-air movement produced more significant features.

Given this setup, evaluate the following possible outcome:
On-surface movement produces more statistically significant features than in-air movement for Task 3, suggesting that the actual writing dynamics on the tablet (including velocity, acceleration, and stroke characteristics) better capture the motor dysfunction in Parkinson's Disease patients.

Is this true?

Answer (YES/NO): YES